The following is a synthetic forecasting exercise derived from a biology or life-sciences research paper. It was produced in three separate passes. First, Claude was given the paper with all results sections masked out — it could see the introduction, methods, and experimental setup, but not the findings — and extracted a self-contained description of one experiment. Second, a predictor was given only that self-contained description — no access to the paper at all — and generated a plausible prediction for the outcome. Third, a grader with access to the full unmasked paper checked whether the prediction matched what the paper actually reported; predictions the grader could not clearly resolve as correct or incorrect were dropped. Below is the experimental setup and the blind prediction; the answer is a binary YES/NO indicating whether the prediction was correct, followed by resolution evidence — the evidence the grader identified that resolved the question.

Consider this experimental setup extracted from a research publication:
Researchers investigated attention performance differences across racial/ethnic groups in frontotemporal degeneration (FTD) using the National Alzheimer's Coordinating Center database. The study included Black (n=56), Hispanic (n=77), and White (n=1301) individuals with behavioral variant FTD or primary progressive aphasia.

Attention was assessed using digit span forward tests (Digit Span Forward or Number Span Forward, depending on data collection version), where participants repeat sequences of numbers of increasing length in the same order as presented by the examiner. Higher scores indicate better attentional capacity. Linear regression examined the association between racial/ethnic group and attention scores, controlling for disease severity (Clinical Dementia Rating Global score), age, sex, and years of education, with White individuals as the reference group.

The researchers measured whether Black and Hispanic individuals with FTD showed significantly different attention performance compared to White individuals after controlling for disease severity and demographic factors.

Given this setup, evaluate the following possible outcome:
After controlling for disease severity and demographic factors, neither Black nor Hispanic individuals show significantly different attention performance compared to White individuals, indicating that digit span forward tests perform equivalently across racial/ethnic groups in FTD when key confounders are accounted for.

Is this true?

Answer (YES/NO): NO